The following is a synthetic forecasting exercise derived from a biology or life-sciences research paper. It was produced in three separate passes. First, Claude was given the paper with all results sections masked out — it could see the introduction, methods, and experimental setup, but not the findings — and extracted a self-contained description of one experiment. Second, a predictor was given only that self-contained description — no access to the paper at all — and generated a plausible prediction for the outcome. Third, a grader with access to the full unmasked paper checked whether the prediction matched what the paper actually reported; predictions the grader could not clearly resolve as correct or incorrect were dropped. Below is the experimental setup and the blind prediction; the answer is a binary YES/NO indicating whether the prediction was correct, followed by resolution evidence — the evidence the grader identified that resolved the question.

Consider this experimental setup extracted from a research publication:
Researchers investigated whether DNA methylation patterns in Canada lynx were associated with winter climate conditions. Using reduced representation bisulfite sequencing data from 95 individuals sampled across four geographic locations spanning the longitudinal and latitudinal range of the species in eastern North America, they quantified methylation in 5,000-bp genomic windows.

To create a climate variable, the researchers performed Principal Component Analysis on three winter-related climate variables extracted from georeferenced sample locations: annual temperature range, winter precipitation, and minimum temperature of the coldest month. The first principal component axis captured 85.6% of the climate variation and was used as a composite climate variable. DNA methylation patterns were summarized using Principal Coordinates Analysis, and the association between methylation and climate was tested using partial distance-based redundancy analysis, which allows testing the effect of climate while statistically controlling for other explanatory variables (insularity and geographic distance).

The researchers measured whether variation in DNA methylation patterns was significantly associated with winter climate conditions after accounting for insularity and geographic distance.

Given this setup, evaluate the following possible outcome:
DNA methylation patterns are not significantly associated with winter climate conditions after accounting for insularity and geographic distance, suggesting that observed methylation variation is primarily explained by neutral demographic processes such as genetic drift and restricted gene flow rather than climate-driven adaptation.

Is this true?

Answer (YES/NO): NO